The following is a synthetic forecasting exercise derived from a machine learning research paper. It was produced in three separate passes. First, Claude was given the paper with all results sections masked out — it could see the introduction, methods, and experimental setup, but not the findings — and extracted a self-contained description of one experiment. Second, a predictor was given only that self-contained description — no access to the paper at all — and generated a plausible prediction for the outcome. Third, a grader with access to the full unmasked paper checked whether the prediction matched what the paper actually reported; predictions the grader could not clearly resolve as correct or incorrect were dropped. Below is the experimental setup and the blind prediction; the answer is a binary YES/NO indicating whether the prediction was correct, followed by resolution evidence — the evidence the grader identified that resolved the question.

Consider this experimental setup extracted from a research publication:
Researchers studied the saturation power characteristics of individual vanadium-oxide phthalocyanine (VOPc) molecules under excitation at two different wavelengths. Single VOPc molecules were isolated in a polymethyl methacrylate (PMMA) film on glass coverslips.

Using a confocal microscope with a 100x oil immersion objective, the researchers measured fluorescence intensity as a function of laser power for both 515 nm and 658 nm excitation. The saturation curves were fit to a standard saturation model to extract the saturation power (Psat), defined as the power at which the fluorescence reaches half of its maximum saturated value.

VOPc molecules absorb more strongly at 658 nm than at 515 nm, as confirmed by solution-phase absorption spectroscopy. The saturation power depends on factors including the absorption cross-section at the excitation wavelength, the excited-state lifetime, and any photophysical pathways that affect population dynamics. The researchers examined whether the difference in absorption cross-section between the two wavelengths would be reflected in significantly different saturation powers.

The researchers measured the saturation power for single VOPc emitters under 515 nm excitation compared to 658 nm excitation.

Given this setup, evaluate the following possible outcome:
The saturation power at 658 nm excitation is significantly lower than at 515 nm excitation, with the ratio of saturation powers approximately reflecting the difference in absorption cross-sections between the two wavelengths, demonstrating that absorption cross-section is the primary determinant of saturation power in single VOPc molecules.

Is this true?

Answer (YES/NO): NO